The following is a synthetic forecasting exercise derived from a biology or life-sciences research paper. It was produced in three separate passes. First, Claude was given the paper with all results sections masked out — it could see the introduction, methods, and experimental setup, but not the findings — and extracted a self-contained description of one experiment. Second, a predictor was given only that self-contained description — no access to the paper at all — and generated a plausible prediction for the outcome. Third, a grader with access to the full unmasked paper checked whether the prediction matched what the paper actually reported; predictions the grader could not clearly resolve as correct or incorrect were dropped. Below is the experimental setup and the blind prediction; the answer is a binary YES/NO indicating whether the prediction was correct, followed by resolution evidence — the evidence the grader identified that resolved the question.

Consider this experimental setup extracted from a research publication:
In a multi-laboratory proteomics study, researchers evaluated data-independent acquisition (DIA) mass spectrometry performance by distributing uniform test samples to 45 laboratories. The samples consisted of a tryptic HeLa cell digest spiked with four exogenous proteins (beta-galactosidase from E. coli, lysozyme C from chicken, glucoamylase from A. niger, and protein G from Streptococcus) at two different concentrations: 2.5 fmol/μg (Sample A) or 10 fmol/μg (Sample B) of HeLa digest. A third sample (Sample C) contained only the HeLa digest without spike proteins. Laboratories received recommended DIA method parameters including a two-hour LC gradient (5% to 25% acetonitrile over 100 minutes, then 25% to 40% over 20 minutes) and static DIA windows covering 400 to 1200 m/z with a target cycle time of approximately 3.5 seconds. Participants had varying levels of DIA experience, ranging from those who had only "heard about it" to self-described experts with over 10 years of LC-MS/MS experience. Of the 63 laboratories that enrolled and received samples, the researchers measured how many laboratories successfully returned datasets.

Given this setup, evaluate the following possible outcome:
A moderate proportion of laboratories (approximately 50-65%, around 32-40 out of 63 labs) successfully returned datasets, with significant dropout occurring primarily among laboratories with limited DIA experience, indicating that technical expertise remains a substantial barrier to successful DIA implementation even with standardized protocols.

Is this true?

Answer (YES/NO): NO